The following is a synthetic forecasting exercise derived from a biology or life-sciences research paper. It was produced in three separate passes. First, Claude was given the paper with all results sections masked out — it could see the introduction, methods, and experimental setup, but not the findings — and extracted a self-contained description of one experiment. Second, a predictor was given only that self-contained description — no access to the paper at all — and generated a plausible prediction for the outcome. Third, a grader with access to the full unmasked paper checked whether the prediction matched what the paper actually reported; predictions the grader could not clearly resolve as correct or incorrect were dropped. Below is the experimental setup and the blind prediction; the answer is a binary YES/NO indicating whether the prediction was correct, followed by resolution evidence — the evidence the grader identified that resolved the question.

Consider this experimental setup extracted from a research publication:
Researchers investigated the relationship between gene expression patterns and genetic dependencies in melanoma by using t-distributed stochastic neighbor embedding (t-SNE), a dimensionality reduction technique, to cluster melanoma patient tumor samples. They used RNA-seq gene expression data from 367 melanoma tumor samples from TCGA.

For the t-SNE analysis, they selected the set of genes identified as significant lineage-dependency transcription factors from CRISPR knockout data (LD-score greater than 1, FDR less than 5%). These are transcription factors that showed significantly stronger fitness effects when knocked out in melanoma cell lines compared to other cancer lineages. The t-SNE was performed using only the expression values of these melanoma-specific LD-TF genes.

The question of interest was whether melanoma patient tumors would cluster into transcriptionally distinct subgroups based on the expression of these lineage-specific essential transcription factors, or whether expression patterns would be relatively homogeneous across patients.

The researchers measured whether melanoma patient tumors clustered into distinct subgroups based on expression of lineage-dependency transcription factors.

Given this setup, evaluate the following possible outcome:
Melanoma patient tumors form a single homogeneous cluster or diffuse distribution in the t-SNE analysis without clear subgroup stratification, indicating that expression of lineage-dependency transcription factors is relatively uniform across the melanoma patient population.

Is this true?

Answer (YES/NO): NO